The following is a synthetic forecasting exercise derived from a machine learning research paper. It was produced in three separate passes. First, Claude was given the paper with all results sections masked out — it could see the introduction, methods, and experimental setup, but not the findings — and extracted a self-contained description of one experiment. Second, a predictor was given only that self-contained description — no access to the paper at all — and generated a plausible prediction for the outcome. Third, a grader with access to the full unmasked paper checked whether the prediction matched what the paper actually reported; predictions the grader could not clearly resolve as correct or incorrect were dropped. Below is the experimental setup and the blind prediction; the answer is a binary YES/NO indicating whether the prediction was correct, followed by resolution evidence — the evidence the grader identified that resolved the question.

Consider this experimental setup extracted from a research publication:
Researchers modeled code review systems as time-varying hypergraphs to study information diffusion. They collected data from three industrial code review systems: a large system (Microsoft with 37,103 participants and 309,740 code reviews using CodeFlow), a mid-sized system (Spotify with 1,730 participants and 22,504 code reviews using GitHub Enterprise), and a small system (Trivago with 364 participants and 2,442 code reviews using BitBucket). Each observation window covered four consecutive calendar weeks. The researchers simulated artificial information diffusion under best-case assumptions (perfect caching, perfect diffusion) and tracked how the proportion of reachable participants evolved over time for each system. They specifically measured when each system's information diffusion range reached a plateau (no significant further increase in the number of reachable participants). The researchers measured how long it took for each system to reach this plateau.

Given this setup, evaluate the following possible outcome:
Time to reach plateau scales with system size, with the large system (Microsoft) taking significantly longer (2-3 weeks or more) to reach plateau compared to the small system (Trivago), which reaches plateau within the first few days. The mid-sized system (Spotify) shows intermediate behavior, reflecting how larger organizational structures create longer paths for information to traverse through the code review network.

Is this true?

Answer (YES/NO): NO